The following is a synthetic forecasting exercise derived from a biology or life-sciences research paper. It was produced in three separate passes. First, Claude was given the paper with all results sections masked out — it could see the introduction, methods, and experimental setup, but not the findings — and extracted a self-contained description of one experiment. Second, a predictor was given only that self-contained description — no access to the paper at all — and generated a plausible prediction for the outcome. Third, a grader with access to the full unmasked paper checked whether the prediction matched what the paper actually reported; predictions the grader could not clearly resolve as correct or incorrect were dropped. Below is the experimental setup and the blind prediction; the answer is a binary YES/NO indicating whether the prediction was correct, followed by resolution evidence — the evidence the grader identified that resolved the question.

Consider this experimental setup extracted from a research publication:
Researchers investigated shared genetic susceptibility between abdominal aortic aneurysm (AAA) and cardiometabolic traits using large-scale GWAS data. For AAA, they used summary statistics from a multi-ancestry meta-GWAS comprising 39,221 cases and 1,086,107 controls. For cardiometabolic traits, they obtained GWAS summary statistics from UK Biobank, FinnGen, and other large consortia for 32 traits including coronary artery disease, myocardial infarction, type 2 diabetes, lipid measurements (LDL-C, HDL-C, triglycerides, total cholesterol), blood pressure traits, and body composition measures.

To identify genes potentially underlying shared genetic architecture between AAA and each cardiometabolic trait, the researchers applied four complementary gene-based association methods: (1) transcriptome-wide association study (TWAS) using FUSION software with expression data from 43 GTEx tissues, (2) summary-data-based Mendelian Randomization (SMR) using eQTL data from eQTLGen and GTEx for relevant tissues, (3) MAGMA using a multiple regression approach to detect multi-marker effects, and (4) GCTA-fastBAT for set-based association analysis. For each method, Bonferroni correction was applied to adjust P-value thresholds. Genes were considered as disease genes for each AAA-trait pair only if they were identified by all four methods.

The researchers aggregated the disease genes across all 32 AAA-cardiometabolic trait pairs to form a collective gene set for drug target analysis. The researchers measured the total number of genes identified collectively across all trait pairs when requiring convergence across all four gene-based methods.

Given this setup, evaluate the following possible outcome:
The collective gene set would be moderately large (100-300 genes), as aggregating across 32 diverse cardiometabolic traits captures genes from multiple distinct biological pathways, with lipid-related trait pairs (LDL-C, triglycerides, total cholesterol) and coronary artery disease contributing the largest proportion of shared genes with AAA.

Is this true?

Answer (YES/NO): NO